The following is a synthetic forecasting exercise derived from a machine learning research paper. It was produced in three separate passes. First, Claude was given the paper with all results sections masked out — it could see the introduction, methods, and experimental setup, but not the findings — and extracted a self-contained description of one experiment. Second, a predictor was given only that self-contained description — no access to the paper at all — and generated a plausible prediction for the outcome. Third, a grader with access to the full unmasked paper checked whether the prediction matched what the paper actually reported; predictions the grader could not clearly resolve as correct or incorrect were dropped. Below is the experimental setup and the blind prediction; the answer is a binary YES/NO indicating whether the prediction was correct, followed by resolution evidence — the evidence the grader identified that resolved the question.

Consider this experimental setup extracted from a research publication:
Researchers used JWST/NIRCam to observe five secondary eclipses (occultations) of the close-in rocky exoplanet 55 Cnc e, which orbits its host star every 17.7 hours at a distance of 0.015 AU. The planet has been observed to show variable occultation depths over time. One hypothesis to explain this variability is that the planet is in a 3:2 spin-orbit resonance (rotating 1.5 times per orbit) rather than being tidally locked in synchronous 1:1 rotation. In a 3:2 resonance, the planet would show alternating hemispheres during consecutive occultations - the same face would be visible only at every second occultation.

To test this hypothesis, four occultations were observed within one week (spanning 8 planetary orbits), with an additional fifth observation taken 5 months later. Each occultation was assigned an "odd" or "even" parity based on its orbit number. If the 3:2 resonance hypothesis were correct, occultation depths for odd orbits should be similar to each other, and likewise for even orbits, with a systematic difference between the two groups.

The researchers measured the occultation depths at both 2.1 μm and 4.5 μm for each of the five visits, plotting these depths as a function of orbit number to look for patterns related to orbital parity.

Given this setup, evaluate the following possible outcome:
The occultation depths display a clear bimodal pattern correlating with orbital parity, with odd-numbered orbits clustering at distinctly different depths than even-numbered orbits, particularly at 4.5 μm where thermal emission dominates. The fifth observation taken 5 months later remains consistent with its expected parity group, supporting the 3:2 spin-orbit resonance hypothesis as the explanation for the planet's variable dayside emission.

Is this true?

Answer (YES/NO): NO